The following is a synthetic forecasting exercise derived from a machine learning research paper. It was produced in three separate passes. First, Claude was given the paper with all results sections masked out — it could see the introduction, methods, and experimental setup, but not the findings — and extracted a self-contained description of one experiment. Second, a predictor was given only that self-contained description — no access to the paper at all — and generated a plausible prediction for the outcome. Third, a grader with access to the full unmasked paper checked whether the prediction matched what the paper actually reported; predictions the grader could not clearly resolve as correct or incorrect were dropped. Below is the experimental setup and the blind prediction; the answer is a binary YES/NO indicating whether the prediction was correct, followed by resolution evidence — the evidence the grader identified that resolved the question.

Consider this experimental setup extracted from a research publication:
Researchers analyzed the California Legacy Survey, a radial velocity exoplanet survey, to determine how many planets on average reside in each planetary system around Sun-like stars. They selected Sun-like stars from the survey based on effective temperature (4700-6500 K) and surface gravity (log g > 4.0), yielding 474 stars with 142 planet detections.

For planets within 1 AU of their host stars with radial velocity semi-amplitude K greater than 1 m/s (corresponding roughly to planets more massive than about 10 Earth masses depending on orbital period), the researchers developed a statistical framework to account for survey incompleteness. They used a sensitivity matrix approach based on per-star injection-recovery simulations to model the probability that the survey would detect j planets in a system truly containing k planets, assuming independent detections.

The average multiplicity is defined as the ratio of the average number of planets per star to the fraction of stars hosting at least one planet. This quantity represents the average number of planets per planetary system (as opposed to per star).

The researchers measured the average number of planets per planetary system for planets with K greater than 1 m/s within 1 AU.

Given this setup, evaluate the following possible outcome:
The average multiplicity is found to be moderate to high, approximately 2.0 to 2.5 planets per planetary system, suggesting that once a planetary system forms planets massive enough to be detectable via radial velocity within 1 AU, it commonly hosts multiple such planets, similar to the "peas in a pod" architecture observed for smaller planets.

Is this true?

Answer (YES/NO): NO